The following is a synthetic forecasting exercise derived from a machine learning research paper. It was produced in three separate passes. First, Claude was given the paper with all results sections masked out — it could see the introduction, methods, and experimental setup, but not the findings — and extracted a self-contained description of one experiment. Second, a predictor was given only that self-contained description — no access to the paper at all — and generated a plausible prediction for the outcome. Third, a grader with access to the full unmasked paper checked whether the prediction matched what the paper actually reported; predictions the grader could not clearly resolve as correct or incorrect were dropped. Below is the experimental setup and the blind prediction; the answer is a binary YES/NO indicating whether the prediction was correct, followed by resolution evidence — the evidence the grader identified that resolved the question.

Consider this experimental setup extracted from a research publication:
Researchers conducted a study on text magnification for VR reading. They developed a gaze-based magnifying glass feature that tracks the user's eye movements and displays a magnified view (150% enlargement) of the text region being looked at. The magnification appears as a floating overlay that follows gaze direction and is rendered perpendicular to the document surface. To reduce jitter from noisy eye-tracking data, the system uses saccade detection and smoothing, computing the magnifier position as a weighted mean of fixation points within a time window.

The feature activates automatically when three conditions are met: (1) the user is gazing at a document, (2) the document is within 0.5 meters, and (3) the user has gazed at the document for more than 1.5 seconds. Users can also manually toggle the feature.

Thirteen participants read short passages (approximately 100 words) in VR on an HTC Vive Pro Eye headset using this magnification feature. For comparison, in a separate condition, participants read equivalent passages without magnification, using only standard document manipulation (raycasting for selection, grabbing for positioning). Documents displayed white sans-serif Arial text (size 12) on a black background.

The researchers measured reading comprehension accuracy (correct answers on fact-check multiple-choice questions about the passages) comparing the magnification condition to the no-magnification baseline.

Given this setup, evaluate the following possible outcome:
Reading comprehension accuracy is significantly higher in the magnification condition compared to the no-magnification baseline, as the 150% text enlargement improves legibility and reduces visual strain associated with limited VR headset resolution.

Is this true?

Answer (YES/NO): NO